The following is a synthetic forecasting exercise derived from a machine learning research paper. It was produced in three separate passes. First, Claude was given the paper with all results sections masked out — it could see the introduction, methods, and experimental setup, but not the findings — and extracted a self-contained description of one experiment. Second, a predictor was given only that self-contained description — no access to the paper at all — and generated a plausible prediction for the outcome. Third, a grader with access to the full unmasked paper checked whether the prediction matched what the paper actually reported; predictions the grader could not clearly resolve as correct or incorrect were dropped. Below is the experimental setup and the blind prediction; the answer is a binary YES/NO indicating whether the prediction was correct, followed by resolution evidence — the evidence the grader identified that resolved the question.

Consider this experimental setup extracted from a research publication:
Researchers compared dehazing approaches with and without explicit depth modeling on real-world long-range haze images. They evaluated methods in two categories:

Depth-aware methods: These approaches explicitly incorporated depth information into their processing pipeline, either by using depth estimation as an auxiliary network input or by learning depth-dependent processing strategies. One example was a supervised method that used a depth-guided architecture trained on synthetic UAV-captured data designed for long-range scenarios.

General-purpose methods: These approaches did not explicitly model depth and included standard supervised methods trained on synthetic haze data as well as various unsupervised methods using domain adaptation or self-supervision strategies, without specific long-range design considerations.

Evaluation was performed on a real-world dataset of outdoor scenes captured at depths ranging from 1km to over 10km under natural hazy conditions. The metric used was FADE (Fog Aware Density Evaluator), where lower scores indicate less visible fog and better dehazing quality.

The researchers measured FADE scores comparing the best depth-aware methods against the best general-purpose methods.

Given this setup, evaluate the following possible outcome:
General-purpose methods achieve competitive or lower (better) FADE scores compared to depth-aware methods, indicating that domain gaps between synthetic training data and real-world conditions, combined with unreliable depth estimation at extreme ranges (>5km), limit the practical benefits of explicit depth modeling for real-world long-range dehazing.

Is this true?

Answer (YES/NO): YES